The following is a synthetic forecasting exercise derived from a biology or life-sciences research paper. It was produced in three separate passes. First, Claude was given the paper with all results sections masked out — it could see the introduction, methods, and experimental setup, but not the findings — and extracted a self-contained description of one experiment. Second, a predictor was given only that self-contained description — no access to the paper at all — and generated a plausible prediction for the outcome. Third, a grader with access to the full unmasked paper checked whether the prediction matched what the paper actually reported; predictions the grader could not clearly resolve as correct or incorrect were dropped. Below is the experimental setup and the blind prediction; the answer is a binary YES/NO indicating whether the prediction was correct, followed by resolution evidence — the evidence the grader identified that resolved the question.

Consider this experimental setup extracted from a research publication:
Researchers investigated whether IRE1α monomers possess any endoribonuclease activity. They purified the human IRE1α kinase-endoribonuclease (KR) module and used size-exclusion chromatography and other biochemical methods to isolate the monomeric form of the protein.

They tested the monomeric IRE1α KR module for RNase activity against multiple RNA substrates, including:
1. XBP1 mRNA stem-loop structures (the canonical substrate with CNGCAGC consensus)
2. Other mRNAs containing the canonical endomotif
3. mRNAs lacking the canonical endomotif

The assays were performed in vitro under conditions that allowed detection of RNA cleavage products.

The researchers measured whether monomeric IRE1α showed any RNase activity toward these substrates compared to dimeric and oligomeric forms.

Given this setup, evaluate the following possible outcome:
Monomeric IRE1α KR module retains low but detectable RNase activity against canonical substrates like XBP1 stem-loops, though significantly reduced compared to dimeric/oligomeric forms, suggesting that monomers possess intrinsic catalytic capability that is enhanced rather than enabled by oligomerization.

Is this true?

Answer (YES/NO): NO